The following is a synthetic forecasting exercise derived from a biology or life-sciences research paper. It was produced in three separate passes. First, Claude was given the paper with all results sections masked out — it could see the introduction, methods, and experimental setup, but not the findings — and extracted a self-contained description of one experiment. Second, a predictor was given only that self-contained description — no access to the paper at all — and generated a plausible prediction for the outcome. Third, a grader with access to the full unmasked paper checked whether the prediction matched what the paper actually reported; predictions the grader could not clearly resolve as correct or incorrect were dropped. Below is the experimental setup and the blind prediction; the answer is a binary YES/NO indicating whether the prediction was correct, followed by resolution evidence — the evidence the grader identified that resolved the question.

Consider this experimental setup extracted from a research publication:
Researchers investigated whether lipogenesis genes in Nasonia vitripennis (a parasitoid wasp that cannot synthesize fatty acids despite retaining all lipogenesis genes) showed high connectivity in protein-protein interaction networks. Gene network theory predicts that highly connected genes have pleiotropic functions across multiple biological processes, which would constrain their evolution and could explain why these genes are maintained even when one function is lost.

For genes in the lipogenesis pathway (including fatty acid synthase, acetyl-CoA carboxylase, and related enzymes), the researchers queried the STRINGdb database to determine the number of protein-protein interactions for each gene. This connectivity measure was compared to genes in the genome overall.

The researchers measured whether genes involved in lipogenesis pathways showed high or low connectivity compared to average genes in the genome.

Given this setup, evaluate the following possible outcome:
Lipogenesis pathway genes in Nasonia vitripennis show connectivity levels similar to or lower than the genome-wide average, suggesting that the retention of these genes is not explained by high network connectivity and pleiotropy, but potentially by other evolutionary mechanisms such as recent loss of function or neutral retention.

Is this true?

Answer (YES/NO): NO